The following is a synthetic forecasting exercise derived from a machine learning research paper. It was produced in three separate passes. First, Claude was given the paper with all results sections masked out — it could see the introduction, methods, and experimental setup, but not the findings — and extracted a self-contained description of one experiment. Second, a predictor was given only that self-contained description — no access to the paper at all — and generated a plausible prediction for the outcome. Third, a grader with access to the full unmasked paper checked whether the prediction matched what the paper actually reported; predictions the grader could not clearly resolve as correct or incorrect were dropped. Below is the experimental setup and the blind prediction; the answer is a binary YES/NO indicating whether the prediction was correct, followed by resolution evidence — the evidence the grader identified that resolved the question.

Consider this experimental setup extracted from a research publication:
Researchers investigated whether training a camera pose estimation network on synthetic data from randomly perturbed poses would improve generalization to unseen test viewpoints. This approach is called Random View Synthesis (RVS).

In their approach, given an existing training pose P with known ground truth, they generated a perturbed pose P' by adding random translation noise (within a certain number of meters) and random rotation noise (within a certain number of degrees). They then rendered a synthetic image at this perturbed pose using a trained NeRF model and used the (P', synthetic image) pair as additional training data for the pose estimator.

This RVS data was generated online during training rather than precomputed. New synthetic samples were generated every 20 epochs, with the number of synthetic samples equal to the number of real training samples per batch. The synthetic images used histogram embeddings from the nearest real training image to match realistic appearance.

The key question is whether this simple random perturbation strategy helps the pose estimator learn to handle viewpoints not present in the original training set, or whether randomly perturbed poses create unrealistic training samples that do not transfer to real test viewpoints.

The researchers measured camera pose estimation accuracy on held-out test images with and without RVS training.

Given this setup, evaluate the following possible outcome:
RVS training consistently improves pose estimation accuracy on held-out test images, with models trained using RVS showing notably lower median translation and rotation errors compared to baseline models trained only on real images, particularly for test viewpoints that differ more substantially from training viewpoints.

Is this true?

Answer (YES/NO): NO